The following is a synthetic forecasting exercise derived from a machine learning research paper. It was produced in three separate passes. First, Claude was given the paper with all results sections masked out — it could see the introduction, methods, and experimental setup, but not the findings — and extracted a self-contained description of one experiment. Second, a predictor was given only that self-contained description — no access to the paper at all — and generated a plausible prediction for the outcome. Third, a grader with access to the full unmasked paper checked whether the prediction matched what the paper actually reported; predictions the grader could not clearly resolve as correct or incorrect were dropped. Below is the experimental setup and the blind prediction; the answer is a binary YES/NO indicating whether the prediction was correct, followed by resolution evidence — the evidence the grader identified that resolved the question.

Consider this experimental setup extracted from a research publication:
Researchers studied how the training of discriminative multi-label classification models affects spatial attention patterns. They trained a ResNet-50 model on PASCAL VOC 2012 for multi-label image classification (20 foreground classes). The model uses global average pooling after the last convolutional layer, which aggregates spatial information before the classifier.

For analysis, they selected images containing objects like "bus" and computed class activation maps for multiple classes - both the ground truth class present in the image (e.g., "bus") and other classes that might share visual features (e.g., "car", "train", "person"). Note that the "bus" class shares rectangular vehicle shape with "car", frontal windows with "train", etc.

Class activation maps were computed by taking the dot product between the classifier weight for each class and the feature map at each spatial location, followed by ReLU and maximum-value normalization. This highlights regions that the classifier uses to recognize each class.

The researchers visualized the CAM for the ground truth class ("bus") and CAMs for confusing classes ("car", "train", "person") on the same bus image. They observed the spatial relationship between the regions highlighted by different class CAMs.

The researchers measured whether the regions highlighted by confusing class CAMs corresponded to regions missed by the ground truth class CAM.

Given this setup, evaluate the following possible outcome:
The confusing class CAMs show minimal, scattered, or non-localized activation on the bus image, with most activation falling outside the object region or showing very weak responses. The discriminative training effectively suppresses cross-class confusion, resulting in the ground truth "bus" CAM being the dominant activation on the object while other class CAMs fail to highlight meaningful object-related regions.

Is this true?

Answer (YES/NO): NO